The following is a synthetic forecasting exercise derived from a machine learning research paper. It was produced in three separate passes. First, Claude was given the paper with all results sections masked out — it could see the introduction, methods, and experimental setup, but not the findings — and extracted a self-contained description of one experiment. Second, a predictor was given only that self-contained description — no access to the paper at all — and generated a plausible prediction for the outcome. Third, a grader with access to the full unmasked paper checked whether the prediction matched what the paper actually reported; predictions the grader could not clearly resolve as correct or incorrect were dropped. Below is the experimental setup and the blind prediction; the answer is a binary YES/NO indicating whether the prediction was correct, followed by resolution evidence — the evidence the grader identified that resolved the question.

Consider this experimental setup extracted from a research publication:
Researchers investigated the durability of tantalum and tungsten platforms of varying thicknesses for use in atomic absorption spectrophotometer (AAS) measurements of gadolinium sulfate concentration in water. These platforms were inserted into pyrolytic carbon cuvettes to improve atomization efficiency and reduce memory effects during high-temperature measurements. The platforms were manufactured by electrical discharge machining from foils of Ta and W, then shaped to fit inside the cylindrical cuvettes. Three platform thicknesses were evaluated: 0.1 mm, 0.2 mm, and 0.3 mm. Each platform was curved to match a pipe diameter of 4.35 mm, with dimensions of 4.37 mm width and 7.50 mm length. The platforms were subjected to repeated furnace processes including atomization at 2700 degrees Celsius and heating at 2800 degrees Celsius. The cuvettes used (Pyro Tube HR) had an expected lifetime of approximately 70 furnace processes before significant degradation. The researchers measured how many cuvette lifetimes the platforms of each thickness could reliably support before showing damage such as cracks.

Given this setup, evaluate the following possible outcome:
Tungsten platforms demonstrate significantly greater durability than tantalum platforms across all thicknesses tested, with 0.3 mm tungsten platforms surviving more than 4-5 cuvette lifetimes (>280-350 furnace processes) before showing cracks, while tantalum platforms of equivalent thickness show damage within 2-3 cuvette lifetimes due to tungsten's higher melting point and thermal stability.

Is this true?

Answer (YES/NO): NO